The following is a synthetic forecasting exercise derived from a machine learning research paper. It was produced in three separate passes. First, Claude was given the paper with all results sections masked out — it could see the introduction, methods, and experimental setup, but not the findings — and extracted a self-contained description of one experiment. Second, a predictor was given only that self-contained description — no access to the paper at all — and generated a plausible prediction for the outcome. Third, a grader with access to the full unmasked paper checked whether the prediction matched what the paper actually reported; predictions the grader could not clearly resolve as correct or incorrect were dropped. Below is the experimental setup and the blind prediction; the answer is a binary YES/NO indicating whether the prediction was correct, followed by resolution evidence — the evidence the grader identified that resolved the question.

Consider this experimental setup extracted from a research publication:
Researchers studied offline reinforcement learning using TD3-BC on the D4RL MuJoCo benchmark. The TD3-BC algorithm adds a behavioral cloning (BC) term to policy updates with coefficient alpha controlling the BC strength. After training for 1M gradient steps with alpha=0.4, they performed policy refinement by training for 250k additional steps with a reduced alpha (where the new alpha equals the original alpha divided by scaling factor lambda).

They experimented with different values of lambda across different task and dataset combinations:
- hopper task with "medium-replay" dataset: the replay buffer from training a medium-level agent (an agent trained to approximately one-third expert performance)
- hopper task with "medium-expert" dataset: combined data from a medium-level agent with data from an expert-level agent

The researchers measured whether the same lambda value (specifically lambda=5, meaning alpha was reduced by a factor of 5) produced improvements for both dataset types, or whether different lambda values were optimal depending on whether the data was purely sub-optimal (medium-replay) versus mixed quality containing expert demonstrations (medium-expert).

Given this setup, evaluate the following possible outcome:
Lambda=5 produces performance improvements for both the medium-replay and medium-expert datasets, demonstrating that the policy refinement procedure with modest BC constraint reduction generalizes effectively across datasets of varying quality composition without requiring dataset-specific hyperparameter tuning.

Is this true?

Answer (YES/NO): NO